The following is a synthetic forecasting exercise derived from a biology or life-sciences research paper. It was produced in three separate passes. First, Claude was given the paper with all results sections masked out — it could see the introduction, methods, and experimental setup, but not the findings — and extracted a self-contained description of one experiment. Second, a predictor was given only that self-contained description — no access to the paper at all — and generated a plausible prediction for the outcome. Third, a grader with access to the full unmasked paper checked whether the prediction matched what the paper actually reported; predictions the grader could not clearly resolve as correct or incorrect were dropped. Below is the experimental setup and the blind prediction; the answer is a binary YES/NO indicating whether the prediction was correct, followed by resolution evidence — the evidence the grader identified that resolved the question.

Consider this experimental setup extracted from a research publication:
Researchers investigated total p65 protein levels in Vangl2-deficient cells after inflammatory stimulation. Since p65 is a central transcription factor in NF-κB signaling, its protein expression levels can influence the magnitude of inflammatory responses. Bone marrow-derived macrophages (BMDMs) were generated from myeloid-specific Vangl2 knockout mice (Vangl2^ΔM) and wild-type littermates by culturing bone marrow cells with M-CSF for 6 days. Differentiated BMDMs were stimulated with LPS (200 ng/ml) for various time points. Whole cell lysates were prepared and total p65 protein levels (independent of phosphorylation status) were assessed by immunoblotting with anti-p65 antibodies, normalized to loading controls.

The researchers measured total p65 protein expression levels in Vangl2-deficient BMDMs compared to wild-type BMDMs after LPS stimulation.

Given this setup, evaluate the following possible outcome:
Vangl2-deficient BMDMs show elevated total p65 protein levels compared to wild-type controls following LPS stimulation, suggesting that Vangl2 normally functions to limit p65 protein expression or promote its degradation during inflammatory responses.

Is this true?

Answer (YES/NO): YES